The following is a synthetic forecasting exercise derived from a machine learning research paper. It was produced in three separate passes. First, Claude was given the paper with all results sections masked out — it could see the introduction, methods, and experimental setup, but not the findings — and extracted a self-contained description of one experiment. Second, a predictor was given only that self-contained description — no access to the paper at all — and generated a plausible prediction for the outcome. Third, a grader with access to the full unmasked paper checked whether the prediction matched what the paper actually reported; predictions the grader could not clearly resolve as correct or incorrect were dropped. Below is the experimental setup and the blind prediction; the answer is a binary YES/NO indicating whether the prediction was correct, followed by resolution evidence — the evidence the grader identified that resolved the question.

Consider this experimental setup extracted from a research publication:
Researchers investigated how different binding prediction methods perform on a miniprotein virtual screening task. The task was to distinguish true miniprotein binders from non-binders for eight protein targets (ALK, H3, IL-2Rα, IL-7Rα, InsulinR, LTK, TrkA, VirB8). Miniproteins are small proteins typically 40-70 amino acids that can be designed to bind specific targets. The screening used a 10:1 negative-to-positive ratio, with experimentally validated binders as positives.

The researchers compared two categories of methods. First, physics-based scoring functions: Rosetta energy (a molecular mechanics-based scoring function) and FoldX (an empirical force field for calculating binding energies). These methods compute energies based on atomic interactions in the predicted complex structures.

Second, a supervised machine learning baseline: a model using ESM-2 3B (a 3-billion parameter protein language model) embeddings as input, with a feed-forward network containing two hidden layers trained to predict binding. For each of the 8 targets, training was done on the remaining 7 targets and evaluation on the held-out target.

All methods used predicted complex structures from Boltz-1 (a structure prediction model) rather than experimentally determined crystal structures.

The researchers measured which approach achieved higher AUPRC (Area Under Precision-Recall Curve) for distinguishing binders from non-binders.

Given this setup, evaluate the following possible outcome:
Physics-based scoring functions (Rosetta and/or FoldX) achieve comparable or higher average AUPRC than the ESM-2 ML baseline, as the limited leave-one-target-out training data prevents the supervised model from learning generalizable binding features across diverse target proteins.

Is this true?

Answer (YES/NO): YES